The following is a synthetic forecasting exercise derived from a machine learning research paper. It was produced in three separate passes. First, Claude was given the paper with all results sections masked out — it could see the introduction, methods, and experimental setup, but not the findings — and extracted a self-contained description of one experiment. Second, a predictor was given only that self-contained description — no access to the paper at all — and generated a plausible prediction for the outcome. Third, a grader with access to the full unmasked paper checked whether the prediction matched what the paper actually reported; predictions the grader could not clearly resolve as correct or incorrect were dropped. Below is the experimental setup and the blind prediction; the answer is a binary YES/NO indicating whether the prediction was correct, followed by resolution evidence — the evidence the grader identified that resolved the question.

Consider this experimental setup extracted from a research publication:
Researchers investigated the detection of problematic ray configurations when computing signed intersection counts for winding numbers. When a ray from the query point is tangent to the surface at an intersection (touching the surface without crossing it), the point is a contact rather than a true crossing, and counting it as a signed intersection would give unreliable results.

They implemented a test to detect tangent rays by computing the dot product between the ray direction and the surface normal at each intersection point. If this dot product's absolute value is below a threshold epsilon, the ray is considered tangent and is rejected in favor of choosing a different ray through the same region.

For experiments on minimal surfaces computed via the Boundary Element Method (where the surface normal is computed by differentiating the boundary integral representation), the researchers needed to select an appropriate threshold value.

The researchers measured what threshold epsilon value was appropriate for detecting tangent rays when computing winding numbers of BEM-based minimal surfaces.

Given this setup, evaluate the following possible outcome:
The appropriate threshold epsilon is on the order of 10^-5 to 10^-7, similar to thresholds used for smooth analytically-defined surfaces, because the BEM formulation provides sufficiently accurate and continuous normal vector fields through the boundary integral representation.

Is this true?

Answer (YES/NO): NO